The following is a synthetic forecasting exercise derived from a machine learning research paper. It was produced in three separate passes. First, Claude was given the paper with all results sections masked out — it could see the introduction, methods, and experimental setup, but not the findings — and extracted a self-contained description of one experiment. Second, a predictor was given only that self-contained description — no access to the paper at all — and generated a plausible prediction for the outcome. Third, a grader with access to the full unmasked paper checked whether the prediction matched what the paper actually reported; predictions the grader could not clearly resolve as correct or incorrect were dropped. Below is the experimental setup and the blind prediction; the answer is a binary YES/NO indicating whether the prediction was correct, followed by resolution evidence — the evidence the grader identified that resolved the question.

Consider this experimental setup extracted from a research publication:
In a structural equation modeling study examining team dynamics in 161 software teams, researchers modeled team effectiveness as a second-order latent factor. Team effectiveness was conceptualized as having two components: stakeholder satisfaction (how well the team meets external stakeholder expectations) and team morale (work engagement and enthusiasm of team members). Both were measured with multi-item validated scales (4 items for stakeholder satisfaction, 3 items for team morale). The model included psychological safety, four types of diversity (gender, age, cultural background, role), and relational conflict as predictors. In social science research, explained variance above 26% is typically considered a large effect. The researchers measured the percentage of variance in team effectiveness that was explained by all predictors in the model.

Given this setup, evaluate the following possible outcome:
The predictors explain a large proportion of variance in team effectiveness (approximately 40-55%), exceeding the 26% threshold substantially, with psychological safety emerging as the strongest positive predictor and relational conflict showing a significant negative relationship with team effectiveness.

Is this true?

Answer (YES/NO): NO